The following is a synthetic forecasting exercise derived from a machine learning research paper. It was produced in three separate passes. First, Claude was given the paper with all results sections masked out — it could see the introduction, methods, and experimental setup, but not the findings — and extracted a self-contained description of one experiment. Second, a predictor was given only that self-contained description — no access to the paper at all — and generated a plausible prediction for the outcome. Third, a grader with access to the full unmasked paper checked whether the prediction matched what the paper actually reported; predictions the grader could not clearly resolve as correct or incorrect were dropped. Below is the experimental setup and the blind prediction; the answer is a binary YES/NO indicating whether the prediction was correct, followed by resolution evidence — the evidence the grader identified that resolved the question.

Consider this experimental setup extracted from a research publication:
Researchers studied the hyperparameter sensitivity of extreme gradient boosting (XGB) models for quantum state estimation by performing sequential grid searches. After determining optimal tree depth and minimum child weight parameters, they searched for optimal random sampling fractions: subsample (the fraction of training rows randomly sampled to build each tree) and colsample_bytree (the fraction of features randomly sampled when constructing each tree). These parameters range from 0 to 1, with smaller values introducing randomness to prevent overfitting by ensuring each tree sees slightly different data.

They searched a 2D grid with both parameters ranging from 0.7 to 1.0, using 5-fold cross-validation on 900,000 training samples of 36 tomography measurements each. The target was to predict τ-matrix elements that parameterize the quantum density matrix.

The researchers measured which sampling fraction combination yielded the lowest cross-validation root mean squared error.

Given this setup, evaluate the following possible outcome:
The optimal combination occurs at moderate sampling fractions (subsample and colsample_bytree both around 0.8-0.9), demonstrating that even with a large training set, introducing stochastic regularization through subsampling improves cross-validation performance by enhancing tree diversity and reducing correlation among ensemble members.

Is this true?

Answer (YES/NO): NO